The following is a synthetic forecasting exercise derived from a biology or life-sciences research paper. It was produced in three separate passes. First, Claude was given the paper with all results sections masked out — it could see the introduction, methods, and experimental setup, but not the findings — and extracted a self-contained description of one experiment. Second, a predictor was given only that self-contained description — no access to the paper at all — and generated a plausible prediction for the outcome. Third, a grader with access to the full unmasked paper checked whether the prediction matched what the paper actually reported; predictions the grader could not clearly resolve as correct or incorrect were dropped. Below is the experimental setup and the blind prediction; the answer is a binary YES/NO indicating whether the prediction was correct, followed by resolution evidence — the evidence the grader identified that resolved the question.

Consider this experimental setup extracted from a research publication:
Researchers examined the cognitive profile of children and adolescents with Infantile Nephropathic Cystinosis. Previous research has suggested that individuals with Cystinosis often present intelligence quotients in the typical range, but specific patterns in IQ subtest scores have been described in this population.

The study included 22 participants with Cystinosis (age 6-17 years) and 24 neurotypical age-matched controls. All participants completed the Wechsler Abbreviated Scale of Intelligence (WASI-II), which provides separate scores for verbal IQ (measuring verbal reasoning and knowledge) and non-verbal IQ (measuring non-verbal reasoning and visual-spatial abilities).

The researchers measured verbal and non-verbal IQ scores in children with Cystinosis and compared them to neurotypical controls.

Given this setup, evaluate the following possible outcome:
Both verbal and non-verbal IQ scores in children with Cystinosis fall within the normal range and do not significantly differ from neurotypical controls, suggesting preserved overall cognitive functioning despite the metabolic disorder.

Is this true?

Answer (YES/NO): NO